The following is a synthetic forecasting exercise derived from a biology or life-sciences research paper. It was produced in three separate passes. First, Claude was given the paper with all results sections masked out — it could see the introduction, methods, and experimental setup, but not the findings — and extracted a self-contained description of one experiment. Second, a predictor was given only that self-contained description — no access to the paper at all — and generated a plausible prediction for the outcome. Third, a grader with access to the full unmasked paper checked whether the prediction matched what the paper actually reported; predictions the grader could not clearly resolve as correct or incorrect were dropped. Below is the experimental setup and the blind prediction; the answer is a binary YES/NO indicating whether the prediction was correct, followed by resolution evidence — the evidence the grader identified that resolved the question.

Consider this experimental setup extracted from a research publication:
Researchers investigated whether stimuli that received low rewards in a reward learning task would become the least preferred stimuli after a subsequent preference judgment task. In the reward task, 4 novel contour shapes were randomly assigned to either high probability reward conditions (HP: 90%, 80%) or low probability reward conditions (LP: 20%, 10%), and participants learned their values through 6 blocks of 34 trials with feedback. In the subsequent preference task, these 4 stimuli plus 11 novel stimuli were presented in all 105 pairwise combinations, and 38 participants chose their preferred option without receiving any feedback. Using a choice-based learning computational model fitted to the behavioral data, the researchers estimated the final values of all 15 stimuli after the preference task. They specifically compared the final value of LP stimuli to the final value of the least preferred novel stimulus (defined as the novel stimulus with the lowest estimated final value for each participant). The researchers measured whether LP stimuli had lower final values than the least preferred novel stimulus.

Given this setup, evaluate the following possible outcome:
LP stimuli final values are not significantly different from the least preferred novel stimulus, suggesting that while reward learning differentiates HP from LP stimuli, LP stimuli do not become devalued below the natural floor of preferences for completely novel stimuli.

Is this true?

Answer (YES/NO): NO